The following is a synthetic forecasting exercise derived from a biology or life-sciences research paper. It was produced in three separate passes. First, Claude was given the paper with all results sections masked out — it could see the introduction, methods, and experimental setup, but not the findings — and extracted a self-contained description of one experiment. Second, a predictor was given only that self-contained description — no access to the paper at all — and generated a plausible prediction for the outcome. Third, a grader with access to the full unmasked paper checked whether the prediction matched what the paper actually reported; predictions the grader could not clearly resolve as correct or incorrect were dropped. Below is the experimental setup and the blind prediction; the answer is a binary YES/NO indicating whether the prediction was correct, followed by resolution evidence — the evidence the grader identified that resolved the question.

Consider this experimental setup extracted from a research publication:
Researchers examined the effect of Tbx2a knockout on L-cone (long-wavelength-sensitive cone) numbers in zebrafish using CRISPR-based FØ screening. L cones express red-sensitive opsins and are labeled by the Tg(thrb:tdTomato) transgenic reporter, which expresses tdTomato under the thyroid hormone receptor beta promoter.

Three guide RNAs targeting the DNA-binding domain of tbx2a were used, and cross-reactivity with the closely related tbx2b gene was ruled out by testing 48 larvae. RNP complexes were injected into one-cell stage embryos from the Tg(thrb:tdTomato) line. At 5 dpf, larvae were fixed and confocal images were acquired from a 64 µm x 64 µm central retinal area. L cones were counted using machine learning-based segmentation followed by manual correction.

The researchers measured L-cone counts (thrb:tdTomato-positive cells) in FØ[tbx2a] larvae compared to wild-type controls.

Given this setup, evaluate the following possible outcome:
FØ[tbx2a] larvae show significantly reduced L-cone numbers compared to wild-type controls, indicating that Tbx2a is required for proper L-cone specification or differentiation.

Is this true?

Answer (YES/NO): NO